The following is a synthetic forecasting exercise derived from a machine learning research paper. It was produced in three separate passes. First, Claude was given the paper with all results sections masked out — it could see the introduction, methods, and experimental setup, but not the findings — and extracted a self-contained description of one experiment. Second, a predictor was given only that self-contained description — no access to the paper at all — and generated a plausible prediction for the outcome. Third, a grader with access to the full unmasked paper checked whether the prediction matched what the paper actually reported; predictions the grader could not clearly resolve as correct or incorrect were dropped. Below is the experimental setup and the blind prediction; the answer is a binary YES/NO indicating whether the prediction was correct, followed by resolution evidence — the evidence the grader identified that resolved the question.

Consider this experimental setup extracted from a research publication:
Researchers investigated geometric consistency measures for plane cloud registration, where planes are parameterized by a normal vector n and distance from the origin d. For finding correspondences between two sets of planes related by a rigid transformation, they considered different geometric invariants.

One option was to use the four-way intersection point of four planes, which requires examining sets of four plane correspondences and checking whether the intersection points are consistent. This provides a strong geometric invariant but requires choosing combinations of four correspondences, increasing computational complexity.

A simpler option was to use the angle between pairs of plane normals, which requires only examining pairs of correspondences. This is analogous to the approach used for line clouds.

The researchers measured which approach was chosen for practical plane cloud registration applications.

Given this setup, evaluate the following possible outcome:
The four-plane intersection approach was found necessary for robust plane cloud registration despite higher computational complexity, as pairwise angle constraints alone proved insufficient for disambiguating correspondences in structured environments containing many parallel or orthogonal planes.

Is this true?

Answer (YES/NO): NO